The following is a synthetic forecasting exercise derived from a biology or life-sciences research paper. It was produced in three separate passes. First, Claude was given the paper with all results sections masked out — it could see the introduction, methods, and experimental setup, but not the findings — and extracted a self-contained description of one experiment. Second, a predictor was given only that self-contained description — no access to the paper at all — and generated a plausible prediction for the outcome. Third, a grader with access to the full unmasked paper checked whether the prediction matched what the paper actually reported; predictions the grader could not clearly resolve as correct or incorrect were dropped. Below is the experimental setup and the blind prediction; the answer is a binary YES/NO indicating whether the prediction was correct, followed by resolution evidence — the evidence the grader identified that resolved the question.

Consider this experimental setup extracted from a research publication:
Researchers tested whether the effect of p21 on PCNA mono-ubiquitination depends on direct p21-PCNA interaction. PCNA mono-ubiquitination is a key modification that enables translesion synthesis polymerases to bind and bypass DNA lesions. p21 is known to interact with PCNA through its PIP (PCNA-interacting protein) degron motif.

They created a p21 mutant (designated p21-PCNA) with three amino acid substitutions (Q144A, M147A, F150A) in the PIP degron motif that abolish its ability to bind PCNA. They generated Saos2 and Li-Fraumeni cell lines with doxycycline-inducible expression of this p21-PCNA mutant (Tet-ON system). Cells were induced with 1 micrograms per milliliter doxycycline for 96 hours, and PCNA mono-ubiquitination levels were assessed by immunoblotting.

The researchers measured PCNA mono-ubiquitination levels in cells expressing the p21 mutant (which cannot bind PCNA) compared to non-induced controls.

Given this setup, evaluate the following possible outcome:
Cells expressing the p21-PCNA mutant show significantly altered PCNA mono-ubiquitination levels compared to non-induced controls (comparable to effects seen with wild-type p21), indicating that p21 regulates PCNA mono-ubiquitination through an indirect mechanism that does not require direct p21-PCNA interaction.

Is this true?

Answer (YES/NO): NO